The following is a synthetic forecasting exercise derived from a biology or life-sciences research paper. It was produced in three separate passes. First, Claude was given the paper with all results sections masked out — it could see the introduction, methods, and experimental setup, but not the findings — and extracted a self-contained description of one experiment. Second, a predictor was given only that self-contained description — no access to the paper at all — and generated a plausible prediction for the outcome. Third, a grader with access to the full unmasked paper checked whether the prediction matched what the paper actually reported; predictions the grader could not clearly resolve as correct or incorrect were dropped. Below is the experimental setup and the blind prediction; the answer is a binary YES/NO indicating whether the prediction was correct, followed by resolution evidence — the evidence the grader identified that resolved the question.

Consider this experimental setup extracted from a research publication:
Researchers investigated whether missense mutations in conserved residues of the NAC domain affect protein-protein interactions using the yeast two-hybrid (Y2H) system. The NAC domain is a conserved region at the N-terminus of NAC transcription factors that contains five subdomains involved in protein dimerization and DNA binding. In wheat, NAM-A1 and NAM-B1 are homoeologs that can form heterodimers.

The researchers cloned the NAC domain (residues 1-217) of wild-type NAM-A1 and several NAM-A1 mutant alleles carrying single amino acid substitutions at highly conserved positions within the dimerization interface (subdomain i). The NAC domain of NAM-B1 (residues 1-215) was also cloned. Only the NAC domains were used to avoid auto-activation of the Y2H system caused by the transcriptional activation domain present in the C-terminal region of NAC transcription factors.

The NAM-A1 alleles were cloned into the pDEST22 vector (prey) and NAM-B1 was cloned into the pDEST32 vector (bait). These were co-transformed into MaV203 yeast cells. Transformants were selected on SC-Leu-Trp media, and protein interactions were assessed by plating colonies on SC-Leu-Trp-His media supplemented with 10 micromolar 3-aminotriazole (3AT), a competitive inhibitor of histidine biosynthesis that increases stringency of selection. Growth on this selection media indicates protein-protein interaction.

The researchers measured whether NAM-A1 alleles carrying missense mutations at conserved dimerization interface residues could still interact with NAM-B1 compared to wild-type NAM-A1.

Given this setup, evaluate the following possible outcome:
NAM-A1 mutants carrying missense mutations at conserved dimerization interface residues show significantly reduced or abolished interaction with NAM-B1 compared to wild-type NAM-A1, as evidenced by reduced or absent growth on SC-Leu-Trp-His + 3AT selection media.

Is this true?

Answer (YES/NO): YES